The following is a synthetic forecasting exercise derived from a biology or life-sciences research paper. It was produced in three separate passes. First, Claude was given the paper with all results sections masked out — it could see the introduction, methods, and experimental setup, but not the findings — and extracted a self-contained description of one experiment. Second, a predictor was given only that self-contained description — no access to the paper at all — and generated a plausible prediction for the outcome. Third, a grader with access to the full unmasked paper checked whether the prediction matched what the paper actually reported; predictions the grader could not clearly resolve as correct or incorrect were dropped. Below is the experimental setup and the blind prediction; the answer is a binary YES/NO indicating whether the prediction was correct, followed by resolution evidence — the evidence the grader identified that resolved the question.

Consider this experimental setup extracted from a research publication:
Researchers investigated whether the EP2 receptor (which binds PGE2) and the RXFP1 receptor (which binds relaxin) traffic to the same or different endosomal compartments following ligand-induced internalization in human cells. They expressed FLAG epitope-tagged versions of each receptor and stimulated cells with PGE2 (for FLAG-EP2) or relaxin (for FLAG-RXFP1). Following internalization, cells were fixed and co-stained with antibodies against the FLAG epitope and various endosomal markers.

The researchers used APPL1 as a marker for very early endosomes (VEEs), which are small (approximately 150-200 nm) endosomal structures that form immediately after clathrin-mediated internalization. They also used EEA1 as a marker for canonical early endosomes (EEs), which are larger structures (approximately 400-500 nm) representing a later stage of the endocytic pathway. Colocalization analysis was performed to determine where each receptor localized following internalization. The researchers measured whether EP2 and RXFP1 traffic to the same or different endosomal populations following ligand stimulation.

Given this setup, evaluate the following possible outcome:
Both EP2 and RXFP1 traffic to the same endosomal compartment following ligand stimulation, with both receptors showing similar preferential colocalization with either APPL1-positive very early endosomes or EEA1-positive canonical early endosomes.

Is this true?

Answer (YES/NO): NO